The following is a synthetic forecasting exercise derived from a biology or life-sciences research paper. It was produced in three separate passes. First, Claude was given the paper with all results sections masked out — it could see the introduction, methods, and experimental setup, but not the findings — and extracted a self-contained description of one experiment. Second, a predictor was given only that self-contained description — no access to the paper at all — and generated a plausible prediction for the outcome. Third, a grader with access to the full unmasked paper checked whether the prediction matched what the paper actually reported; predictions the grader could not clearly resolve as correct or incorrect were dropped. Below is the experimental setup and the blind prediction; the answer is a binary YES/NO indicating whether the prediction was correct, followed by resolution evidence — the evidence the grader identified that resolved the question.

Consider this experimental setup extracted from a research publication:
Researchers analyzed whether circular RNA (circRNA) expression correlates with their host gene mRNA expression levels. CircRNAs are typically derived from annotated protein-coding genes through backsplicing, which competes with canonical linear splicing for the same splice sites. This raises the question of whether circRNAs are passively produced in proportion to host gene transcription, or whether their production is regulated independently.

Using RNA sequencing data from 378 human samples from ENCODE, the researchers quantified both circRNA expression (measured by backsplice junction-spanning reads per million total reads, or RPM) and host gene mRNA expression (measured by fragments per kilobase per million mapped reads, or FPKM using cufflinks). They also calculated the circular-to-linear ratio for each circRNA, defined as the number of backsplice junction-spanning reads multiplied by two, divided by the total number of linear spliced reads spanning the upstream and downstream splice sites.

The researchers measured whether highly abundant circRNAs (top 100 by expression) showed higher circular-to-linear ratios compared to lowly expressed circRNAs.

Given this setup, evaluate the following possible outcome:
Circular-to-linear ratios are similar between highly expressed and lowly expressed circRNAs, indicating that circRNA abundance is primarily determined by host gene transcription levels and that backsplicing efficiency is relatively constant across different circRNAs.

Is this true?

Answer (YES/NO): NO